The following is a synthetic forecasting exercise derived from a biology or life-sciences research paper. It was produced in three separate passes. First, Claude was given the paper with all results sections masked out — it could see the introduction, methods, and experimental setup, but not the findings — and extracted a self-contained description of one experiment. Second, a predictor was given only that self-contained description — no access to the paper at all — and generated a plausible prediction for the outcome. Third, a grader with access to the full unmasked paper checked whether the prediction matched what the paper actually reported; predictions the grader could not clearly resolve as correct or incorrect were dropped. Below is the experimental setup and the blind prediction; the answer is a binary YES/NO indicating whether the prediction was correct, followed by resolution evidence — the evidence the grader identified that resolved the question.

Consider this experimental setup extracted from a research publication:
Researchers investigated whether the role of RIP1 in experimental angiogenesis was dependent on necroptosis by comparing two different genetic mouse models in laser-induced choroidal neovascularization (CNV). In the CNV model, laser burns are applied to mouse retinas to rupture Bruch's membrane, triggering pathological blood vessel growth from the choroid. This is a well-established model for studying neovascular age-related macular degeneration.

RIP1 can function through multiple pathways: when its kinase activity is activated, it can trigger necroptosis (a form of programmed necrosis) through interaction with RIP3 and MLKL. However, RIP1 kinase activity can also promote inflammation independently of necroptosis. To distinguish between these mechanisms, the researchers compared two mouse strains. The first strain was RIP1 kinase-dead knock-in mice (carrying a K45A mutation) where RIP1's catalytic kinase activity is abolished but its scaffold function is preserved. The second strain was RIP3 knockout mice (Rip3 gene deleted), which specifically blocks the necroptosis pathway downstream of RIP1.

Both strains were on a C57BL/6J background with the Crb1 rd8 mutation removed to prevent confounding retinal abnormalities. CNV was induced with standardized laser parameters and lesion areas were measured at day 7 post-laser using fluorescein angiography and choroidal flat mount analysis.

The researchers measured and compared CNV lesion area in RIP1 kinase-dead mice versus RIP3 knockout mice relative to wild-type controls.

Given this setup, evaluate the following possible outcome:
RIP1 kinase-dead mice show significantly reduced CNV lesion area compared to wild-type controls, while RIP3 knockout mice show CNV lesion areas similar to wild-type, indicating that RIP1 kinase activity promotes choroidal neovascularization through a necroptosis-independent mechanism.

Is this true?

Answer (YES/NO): YES